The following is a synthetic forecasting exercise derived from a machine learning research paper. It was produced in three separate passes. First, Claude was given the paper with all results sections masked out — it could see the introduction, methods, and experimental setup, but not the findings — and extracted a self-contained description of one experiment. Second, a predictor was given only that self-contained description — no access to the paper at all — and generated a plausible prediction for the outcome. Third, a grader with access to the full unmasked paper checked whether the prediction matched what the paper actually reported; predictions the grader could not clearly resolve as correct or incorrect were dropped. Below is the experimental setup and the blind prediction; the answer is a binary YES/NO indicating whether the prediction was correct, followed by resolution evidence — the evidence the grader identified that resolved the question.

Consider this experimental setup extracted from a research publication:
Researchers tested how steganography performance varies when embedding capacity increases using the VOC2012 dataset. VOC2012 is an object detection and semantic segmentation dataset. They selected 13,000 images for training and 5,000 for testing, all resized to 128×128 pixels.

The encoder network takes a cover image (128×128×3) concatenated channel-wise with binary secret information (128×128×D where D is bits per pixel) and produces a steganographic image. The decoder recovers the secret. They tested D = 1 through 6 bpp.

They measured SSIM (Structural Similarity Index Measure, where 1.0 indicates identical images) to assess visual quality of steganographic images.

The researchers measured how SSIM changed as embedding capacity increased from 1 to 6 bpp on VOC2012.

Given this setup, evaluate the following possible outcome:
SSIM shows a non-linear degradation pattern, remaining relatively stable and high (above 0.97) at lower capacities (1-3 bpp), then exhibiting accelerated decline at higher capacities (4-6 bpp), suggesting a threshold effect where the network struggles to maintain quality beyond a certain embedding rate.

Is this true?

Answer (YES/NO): YES